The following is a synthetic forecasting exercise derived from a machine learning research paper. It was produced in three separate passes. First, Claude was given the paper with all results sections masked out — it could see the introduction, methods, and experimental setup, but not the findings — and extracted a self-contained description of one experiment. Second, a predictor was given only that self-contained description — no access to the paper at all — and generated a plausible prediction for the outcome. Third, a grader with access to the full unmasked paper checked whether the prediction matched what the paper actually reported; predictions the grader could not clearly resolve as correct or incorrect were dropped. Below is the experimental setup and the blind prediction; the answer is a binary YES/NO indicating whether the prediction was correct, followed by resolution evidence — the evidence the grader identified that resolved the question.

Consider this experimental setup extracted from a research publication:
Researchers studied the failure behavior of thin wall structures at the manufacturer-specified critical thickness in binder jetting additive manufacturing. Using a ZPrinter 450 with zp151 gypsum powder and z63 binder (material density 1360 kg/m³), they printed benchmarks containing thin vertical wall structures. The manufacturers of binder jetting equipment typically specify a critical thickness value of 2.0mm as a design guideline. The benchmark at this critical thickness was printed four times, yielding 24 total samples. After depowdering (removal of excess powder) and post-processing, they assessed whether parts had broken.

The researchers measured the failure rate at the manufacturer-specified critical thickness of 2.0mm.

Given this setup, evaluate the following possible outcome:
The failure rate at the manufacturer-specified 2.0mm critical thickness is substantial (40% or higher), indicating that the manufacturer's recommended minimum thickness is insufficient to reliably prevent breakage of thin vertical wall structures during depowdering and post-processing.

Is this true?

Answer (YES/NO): NO